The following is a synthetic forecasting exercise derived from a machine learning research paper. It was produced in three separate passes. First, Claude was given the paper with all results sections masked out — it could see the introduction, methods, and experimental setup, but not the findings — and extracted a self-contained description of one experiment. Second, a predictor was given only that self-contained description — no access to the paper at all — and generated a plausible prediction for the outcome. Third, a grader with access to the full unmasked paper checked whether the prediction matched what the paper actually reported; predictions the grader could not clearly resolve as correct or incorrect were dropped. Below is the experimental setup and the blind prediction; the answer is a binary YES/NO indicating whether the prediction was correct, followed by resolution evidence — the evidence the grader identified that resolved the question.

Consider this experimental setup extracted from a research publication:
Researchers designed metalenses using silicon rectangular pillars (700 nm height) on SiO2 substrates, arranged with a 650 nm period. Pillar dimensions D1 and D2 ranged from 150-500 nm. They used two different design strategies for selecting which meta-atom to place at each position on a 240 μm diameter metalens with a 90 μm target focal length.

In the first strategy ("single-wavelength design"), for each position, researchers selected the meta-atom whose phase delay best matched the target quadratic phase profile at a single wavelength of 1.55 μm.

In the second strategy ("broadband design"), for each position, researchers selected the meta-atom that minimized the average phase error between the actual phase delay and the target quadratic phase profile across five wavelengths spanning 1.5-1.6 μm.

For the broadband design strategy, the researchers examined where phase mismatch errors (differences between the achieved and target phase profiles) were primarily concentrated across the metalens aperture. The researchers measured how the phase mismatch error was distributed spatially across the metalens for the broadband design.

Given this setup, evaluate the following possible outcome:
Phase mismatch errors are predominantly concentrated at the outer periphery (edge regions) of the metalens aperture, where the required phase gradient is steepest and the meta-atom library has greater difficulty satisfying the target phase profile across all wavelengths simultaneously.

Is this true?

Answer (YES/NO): NO